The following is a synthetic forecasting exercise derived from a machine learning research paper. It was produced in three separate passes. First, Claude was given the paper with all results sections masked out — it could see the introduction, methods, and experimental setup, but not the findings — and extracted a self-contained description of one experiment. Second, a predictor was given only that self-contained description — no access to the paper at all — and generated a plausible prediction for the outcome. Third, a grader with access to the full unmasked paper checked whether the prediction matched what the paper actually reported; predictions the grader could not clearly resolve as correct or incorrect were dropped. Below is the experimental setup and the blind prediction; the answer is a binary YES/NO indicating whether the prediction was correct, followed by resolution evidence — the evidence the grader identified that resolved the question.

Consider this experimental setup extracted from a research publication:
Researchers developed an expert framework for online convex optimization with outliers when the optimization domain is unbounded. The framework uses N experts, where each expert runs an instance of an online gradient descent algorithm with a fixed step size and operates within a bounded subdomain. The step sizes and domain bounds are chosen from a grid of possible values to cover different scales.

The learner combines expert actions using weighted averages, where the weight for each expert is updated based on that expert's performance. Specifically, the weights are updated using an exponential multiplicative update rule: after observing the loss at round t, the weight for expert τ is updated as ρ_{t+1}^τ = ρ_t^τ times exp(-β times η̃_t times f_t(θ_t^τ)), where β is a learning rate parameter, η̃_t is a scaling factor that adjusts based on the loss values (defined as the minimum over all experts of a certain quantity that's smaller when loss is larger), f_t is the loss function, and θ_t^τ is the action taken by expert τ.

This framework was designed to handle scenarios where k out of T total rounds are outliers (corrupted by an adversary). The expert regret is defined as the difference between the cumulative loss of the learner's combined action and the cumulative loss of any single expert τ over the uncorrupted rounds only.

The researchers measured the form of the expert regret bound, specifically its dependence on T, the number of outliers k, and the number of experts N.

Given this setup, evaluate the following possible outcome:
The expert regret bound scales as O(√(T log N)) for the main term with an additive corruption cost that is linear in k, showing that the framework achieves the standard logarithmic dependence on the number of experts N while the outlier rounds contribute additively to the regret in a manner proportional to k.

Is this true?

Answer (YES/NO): YES